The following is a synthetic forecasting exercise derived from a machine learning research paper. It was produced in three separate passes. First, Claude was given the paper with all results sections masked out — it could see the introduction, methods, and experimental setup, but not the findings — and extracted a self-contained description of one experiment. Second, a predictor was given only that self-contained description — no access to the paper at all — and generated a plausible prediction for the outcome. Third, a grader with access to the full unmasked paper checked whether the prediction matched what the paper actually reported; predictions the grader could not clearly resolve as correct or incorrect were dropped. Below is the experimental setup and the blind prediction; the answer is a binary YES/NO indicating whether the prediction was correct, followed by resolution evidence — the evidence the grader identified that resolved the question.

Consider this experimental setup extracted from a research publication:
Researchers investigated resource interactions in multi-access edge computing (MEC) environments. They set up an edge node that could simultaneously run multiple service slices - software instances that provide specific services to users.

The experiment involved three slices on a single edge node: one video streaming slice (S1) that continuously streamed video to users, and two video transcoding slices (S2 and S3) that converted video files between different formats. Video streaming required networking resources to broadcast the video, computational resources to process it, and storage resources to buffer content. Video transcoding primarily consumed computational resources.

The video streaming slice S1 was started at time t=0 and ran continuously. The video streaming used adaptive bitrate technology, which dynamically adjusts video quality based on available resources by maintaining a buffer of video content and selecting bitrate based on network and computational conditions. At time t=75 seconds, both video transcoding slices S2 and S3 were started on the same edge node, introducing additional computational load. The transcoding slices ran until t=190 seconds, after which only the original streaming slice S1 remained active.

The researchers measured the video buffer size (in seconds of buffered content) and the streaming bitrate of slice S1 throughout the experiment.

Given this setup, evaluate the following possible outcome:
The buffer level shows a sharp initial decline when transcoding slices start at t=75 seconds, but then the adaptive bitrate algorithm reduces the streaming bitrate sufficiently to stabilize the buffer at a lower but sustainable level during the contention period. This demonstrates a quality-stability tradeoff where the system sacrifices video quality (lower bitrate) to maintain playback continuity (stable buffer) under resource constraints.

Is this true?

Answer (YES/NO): NO